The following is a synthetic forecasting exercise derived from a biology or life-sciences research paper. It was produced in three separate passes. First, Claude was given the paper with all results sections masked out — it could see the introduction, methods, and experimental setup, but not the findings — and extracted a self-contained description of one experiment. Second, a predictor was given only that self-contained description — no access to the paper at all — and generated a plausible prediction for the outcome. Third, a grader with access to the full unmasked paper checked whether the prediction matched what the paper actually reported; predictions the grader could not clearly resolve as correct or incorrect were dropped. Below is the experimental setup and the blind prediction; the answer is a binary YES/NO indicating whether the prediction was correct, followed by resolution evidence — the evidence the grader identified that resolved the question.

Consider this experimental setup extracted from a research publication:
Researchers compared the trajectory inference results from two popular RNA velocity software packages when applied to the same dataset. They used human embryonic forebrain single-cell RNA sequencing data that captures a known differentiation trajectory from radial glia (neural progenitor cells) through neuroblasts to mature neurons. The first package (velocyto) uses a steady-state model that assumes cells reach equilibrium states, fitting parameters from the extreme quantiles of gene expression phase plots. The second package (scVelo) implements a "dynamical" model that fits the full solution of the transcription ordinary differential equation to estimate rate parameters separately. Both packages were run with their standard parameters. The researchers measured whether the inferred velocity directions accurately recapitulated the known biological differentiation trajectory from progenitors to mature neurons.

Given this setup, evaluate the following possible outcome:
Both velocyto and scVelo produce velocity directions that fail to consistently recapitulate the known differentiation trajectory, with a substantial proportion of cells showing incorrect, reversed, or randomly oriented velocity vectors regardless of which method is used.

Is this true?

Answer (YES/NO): NO